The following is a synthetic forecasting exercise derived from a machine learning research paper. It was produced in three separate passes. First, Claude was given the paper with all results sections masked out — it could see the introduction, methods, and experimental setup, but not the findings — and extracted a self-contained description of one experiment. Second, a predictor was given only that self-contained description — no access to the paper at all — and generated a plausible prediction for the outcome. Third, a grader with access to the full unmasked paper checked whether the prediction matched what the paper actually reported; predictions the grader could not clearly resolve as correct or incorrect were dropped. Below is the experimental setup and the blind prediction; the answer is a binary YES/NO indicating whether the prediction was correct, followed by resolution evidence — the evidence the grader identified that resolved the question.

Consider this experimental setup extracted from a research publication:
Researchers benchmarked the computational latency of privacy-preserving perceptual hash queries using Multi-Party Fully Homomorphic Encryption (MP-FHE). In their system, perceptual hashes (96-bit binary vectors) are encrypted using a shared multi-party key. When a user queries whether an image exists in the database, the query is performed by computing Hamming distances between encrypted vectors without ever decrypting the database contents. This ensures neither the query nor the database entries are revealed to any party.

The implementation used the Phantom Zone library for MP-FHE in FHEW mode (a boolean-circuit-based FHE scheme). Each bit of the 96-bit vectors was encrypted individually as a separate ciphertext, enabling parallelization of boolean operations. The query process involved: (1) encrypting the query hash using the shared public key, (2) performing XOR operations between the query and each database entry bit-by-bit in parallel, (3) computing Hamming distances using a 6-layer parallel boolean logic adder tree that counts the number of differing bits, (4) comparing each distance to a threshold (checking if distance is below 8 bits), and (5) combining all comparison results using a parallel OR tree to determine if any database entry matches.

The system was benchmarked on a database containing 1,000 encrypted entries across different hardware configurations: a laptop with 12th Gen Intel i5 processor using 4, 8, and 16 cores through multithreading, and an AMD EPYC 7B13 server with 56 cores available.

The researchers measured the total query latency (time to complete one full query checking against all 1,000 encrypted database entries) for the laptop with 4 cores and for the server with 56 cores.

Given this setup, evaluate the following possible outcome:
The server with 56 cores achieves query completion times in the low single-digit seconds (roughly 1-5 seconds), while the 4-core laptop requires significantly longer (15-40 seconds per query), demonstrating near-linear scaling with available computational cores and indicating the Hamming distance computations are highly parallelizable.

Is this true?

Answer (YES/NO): NO